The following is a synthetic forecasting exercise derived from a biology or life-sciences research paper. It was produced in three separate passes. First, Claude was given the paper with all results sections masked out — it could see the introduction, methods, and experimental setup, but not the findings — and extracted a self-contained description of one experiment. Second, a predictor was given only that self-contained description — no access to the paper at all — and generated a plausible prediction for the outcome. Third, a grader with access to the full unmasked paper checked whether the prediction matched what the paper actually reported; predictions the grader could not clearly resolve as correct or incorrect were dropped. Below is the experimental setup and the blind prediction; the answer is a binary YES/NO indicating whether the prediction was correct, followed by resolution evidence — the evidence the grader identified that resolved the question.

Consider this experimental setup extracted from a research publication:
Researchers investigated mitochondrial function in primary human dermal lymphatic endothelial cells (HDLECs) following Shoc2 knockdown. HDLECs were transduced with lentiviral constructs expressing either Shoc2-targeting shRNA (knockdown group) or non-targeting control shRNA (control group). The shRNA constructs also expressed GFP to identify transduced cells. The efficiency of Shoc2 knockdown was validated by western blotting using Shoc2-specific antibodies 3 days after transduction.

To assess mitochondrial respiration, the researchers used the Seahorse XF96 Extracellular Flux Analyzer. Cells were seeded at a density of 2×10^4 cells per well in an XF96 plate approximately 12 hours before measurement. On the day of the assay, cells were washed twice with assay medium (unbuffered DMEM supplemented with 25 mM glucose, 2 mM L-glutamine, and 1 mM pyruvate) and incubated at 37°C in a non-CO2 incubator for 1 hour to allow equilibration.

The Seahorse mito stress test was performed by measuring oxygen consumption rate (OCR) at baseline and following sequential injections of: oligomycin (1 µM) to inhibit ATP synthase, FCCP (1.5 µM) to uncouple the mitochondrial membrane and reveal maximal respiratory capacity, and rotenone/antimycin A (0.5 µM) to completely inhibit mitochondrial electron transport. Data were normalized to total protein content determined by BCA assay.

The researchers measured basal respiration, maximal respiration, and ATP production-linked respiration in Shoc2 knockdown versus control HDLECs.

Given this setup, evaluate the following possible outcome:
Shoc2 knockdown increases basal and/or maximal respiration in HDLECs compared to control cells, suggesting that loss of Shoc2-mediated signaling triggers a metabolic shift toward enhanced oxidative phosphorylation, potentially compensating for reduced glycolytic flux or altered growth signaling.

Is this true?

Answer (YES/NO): NO